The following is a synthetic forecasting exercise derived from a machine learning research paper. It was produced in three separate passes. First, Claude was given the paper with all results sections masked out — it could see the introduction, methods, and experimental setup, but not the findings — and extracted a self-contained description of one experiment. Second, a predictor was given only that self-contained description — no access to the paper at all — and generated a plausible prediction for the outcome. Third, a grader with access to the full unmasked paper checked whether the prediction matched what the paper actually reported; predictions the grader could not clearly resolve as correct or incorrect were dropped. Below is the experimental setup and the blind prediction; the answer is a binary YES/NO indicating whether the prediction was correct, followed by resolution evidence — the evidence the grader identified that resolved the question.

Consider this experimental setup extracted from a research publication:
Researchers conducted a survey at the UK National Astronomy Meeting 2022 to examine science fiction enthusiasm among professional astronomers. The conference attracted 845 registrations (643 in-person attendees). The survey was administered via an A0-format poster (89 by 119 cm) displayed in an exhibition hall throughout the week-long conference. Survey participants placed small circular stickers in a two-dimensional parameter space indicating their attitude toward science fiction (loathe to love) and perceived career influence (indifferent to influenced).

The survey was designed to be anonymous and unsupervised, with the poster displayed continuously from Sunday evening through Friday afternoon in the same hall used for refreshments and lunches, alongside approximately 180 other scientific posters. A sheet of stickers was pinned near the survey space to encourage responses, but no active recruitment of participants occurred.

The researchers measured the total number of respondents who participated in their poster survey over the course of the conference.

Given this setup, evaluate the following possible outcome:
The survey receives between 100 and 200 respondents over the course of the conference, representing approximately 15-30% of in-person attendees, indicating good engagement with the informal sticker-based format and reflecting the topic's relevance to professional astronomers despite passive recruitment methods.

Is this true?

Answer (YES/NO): NO